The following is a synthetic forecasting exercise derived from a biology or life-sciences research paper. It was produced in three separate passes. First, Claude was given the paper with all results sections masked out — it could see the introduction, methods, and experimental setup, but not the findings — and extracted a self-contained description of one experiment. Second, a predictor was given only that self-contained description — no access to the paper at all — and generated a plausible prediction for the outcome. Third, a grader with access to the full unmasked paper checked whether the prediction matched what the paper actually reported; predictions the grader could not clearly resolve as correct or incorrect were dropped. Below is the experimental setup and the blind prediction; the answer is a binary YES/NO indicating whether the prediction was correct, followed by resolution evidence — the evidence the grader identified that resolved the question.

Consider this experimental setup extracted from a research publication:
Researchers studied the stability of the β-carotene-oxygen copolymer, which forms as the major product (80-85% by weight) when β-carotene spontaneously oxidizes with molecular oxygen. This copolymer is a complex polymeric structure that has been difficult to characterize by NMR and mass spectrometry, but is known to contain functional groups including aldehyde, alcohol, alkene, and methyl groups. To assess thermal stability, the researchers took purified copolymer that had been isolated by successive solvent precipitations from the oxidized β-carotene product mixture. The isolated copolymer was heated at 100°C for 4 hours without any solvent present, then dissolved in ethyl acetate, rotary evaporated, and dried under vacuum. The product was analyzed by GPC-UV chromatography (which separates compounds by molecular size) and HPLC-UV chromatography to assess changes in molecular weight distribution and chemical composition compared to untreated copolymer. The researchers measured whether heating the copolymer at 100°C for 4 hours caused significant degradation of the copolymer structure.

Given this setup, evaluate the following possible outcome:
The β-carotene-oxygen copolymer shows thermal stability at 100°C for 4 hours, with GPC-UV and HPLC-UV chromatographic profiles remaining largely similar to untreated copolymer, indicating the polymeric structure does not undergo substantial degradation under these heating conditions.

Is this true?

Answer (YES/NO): YES